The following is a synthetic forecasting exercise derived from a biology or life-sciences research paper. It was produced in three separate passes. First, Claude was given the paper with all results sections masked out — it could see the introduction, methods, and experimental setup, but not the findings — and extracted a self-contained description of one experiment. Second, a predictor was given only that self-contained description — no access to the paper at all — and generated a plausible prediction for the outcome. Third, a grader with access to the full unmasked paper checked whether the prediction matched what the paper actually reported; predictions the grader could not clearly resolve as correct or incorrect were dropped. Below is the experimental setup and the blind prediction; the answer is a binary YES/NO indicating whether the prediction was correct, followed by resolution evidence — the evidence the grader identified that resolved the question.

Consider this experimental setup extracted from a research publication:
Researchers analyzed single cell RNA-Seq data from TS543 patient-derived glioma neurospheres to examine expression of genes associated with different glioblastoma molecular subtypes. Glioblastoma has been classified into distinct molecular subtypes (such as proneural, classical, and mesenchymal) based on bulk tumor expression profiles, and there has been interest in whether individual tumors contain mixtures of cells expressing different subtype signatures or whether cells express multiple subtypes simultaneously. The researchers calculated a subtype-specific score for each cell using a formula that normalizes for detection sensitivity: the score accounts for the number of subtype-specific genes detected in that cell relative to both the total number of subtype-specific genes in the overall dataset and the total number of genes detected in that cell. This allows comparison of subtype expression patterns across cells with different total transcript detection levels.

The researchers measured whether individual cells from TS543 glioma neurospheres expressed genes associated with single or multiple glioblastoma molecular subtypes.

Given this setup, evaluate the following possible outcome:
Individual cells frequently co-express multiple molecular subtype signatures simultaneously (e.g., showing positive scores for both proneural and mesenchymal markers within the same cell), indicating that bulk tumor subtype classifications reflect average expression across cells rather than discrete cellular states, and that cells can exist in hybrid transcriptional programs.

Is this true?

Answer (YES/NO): YES